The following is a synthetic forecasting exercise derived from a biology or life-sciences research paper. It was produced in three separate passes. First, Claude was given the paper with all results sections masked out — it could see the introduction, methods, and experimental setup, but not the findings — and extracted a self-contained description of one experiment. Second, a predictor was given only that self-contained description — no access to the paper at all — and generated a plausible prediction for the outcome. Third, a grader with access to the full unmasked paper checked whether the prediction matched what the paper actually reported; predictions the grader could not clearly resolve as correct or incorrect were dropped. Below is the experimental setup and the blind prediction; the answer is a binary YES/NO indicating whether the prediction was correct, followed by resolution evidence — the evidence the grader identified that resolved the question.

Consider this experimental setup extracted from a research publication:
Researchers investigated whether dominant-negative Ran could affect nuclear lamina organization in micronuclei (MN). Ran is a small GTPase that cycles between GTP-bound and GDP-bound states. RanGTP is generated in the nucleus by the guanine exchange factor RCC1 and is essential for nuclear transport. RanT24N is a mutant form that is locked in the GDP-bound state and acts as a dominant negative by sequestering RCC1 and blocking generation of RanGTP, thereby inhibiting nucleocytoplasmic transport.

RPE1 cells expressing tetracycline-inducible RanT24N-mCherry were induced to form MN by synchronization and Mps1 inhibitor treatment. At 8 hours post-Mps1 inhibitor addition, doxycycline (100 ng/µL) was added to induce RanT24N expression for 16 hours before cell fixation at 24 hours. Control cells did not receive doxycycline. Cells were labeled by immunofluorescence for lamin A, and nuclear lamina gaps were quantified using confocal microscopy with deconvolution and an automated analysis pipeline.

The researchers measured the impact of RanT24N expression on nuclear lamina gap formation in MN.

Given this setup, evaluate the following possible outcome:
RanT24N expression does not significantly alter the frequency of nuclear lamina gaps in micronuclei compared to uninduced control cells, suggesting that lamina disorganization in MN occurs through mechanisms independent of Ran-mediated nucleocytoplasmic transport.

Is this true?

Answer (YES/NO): NO